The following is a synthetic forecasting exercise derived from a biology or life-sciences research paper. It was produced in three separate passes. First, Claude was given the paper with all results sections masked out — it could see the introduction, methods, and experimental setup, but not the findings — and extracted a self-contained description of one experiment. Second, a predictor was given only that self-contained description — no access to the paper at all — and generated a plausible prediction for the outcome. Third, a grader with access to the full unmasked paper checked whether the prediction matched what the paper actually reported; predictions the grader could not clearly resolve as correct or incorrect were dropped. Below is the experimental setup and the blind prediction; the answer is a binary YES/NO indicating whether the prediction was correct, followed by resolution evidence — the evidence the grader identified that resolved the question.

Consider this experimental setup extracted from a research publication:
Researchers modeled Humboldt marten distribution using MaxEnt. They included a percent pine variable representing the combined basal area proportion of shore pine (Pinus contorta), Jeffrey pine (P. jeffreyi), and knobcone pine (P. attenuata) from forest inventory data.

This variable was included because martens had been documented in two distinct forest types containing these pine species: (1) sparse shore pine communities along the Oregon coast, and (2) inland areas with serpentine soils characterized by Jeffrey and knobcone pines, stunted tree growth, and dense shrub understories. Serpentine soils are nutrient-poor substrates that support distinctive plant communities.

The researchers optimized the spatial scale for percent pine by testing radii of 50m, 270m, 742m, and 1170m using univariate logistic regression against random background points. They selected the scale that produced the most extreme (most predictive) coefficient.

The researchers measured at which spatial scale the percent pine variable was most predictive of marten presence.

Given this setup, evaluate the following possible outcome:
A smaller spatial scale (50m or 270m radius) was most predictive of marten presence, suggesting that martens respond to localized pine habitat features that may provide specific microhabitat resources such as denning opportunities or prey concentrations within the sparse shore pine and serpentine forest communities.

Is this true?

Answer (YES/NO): NO